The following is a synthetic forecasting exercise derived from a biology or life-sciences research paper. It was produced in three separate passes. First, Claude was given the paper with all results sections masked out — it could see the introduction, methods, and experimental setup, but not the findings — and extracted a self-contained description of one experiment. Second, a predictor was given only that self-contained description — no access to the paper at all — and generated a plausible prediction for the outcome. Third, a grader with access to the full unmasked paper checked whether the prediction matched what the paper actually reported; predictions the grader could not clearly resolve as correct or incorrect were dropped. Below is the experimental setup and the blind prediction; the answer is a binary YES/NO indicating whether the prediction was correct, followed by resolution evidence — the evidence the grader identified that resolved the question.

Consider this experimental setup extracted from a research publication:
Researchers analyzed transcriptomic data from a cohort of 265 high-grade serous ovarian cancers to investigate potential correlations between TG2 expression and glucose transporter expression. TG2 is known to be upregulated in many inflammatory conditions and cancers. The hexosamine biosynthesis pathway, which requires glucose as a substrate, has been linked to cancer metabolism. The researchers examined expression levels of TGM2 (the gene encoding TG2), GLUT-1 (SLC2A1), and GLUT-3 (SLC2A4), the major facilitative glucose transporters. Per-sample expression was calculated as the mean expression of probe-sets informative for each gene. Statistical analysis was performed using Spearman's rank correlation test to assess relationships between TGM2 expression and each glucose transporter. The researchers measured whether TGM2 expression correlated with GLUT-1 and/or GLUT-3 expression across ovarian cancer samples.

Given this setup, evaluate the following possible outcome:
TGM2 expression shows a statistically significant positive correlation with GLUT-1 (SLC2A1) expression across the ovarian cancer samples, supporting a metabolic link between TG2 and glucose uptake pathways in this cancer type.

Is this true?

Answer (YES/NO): YES